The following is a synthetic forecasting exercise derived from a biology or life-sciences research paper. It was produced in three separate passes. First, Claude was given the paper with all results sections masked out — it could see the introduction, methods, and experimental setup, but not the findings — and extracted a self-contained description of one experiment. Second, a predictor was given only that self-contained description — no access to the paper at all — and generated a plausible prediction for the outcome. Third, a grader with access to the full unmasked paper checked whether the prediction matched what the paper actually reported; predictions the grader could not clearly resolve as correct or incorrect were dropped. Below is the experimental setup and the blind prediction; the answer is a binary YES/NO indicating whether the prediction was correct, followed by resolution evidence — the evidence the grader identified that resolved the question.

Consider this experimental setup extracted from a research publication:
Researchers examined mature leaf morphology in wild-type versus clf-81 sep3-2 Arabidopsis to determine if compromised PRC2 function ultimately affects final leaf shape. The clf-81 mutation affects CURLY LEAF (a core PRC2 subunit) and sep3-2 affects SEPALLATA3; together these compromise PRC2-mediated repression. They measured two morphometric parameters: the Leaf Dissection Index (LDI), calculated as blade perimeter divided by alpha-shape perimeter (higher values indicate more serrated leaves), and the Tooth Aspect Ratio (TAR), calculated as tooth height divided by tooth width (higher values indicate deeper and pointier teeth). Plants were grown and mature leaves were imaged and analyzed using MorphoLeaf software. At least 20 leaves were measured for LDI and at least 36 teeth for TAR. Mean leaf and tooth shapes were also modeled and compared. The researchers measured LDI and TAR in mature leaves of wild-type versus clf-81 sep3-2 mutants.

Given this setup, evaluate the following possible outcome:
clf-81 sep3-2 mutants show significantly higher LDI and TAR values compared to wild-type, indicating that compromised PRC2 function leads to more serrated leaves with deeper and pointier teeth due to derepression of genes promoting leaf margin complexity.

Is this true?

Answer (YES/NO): YES